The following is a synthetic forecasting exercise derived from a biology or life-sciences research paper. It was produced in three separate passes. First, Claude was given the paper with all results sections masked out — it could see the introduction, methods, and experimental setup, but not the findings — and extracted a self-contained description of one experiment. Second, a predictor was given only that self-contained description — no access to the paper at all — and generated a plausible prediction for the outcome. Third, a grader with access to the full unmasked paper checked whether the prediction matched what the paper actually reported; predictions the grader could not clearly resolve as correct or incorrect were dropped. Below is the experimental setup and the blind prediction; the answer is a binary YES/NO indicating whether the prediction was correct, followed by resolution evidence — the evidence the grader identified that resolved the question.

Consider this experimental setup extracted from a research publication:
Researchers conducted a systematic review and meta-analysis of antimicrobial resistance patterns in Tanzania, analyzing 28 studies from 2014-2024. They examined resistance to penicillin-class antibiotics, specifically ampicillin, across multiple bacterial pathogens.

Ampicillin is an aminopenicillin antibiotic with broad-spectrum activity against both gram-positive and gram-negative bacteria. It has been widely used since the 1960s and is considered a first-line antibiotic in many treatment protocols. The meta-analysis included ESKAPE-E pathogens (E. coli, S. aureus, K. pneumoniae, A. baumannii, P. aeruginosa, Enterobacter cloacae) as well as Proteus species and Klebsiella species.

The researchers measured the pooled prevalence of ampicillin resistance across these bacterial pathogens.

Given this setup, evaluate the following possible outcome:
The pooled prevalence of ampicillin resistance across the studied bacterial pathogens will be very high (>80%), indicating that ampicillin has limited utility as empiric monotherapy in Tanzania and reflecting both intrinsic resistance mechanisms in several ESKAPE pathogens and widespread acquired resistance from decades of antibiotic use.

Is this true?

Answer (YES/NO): YES